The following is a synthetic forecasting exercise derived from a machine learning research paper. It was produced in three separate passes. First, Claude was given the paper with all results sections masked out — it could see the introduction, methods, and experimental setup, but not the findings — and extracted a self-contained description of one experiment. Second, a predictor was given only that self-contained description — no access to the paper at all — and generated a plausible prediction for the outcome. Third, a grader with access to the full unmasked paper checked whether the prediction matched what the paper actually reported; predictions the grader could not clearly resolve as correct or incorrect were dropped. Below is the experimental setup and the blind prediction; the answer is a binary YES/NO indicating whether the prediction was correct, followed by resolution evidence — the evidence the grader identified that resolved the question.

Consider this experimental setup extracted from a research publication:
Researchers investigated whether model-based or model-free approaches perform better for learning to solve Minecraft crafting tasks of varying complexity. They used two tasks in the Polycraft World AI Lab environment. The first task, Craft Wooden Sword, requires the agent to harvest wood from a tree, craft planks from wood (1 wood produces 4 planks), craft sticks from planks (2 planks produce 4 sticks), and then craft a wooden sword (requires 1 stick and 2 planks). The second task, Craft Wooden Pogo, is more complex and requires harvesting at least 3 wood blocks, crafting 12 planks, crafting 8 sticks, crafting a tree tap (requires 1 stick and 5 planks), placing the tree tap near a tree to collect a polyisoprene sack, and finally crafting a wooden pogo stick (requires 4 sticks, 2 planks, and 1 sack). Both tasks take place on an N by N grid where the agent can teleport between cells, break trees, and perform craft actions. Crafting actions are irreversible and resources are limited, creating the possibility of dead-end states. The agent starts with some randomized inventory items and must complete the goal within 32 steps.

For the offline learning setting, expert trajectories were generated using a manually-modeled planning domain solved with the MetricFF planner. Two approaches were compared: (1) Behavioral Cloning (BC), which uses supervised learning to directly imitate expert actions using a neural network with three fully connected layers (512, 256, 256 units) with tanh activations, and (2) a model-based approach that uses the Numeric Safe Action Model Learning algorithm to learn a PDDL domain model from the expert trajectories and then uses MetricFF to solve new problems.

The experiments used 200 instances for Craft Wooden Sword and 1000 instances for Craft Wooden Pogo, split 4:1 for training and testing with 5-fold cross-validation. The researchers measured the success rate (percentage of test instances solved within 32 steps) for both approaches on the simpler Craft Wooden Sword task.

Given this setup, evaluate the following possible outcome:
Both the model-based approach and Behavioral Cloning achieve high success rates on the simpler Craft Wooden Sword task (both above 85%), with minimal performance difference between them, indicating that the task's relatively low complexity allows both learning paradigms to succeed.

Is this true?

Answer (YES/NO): NO